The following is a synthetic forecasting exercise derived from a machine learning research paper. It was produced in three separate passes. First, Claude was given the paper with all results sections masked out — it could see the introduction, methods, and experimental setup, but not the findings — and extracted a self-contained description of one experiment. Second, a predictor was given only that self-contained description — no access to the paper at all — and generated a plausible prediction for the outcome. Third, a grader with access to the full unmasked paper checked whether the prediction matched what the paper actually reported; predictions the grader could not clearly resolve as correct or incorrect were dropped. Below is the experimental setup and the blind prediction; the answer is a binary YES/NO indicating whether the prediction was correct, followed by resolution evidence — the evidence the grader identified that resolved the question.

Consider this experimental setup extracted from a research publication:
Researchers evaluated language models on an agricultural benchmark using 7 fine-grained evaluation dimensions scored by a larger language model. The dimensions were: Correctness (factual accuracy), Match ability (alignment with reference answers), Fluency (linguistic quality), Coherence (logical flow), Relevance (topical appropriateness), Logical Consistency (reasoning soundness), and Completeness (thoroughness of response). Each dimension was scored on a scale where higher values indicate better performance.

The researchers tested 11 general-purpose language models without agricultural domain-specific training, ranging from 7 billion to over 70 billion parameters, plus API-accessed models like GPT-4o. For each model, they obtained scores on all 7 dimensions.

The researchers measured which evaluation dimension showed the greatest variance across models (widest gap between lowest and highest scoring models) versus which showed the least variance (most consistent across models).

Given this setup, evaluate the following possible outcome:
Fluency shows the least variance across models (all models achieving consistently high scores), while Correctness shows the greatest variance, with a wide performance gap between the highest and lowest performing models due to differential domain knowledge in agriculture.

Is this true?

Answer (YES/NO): YES